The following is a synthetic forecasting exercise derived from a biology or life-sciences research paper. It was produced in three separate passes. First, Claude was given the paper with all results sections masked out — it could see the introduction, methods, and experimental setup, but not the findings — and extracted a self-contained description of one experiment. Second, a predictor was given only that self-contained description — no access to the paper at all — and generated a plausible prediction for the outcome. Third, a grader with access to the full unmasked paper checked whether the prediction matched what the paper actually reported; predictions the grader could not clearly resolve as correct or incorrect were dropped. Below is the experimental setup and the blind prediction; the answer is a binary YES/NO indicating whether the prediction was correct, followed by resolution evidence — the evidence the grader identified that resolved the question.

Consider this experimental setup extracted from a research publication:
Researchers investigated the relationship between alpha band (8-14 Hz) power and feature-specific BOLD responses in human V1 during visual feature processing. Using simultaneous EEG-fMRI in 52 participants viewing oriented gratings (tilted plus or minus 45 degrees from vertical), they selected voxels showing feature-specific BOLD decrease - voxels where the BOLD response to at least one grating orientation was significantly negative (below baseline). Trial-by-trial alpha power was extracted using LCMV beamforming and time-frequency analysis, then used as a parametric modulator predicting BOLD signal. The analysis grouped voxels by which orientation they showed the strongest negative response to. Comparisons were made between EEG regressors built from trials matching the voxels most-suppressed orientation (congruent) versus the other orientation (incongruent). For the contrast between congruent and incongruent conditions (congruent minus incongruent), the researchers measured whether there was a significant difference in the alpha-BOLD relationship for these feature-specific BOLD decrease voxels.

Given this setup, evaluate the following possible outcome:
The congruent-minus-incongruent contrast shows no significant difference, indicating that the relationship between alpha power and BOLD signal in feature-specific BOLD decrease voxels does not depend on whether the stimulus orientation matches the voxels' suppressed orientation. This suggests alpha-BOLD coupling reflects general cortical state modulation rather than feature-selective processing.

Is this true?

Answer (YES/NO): YES